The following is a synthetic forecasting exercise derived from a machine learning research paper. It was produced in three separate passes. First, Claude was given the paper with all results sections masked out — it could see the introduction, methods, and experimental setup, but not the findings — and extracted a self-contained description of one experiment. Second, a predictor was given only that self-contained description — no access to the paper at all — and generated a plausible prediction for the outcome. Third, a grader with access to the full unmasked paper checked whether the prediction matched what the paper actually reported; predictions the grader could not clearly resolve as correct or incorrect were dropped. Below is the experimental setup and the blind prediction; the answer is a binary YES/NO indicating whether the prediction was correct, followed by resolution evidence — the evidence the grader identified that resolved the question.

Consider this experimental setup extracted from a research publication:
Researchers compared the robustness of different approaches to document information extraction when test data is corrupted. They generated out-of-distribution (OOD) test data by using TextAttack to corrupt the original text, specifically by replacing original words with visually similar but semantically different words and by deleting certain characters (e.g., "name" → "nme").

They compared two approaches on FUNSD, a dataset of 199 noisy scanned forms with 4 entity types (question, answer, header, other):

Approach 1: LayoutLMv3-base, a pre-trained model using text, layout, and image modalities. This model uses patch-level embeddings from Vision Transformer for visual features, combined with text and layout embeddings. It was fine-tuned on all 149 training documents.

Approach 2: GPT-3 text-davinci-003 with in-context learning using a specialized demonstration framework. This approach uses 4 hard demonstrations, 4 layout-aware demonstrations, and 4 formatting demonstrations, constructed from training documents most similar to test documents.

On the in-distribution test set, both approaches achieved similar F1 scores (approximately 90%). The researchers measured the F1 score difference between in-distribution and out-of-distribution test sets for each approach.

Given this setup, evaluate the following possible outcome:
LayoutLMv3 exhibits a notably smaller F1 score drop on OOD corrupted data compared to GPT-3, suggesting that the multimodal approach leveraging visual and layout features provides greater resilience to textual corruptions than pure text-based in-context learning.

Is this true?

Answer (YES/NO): NO